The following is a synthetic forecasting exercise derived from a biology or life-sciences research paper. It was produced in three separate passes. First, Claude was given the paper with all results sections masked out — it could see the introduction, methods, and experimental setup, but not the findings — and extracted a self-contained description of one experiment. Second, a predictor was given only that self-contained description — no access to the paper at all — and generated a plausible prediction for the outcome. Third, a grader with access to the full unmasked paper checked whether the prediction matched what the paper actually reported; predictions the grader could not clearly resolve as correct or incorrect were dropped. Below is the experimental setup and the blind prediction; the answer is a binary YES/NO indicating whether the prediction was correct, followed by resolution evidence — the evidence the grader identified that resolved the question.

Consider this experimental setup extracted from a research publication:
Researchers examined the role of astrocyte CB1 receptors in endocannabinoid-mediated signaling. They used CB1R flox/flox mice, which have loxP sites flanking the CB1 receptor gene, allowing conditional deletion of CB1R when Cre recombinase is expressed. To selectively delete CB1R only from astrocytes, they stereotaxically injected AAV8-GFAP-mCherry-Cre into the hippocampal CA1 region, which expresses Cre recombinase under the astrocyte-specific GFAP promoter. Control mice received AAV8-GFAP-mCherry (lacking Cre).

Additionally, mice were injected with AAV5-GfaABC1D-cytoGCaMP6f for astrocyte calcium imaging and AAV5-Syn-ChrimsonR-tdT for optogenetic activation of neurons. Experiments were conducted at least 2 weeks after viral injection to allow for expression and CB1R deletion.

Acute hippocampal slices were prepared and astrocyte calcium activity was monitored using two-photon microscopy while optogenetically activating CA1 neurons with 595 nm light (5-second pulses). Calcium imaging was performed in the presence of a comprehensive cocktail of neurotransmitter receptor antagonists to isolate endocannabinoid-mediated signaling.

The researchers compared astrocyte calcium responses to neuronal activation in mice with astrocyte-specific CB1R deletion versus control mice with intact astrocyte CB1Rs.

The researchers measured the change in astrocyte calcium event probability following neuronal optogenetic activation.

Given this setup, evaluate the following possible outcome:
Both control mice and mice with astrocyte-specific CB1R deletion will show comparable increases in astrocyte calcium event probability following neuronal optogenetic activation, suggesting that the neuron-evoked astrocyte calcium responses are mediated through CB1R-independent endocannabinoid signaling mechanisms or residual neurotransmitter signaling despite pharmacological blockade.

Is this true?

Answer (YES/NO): NO